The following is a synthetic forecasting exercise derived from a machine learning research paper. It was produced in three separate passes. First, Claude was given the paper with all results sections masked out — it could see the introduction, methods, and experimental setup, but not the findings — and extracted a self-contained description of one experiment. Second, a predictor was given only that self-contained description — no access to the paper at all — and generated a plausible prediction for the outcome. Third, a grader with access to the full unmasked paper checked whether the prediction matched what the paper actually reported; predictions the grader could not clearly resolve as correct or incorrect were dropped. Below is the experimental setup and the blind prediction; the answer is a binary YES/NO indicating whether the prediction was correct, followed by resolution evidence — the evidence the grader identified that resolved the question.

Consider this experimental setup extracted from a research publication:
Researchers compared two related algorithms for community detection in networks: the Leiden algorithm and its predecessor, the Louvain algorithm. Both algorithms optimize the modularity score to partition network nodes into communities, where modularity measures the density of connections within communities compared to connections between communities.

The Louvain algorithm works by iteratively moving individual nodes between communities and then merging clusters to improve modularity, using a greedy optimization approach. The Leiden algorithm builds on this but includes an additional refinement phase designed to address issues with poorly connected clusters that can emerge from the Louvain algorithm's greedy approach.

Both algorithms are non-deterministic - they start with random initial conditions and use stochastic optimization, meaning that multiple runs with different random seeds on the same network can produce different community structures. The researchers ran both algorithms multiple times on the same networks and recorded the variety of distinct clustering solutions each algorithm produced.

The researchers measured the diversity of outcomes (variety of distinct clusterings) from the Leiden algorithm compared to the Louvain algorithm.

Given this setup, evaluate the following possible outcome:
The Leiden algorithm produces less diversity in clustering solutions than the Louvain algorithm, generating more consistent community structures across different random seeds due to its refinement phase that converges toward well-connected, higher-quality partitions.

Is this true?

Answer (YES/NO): NO